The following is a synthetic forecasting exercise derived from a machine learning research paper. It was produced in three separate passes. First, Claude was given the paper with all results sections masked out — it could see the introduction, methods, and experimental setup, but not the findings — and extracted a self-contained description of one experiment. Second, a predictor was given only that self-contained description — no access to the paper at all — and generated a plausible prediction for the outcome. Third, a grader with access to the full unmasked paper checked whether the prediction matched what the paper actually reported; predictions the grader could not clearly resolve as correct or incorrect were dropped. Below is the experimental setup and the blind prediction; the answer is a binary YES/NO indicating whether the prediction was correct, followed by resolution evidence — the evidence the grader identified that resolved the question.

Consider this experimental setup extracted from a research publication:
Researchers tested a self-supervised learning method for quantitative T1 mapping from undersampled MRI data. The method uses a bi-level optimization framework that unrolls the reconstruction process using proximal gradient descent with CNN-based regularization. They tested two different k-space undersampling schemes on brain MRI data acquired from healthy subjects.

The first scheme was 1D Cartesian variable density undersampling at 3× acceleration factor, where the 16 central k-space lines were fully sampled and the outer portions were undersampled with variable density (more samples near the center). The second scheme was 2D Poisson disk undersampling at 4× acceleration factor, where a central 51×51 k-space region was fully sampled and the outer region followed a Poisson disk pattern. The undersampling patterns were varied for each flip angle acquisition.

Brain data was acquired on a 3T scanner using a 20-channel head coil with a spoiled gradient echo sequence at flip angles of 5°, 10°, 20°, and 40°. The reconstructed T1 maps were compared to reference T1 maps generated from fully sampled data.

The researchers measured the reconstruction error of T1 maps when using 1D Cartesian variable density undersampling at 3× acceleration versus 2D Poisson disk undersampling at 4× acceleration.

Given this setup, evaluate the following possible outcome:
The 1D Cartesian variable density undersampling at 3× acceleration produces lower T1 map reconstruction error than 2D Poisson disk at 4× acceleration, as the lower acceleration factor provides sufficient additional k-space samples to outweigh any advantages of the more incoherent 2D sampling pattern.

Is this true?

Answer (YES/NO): NO